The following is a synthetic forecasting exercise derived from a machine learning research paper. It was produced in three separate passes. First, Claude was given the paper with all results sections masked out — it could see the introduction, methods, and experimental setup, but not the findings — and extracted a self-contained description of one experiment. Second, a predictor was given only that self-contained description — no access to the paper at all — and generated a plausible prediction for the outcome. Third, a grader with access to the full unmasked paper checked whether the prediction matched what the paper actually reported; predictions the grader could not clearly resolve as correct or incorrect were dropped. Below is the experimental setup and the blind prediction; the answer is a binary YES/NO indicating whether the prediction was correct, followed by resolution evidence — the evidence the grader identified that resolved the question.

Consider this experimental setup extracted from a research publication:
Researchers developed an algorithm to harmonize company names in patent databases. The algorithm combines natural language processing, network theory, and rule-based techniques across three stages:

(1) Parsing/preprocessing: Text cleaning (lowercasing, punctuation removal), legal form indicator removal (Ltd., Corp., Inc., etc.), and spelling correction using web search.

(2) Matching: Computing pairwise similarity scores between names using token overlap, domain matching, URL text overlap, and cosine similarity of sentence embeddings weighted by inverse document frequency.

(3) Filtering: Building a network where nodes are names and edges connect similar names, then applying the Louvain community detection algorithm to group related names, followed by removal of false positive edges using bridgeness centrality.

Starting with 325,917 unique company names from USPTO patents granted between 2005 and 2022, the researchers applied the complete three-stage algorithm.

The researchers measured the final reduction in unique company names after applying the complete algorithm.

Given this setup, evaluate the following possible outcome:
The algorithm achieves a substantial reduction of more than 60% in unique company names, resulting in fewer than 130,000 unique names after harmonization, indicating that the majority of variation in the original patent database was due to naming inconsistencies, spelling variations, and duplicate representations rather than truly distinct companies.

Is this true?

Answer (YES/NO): NO